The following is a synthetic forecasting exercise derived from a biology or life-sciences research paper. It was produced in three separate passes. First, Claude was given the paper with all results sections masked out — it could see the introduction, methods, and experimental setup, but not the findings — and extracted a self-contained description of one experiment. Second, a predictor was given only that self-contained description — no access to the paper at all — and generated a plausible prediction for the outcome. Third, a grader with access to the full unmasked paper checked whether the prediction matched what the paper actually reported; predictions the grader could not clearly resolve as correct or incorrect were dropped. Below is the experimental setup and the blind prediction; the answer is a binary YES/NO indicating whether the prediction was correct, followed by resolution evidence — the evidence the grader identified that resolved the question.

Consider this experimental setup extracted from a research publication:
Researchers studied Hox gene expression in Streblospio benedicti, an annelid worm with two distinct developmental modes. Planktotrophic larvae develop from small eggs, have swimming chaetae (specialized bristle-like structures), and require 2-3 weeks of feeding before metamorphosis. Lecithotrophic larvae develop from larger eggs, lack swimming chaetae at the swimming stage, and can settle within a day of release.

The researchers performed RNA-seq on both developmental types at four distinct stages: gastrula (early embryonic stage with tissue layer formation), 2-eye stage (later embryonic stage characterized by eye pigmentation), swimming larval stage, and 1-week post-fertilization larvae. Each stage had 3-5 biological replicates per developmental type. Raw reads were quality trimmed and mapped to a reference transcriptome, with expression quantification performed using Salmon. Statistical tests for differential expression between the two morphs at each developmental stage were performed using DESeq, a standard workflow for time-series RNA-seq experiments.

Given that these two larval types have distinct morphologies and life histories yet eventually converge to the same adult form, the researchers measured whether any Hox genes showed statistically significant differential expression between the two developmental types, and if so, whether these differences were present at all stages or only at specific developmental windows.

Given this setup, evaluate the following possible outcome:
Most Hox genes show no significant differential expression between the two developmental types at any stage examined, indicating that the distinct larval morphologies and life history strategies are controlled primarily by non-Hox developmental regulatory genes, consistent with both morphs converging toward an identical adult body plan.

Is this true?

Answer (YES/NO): YES